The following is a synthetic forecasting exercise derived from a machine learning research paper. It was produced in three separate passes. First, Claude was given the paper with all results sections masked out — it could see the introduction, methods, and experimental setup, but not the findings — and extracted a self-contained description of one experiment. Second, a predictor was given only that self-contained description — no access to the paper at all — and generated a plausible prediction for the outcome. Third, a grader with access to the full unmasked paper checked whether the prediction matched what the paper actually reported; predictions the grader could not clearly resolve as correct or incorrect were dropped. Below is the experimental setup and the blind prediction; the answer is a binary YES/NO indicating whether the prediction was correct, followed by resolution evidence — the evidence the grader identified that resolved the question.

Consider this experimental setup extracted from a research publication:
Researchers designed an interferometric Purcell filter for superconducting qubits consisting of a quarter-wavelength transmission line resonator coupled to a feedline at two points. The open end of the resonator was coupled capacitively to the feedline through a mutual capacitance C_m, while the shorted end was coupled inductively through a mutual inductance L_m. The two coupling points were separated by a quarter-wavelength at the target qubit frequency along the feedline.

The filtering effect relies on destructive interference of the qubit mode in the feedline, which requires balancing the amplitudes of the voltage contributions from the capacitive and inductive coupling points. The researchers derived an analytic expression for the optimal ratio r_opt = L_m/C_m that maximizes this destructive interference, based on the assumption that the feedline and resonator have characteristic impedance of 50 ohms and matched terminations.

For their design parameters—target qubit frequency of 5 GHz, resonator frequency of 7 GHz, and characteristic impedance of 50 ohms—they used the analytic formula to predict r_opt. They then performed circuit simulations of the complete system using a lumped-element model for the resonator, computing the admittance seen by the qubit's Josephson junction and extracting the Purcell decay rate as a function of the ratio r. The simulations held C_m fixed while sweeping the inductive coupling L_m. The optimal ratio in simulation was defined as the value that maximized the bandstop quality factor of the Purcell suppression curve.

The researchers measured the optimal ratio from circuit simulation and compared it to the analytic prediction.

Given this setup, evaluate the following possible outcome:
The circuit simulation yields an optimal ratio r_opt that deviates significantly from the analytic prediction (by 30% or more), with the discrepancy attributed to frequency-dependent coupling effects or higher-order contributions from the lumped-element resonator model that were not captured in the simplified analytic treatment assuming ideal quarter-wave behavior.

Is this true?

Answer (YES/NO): NO